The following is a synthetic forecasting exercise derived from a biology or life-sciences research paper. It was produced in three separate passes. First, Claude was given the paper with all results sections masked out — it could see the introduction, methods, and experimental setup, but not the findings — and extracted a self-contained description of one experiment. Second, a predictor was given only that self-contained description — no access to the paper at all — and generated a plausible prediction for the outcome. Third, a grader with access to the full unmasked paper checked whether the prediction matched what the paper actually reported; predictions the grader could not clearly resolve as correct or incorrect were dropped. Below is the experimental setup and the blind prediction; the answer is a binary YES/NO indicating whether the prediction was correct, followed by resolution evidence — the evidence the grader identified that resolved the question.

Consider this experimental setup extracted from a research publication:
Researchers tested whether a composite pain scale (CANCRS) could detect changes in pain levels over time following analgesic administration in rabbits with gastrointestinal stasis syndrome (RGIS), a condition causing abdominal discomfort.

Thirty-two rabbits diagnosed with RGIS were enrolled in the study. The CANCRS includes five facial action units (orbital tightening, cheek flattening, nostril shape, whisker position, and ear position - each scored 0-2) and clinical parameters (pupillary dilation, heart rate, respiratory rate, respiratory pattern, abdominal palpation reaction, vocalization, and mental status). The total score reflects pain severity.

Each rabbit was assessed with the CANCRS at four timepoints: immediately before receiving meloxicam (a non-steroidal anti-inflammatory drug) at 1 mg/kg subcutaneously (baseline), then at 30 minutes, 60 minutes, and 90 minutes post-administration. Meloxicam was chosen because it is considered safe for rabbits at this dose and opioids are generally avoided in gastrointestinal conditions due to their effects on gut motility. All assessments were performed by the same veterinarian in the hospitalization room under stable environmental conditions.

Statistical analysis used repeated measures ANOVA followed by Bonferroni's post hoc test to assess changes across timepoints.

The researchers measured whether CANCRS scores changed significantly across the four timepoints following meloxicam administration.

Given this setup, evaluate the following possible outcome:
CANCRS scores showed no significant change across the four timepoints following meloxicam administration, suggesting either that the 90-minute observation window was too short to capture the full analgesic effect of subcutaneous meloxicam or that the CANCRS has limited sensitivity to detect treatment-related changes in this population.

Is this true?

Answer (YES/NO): NO